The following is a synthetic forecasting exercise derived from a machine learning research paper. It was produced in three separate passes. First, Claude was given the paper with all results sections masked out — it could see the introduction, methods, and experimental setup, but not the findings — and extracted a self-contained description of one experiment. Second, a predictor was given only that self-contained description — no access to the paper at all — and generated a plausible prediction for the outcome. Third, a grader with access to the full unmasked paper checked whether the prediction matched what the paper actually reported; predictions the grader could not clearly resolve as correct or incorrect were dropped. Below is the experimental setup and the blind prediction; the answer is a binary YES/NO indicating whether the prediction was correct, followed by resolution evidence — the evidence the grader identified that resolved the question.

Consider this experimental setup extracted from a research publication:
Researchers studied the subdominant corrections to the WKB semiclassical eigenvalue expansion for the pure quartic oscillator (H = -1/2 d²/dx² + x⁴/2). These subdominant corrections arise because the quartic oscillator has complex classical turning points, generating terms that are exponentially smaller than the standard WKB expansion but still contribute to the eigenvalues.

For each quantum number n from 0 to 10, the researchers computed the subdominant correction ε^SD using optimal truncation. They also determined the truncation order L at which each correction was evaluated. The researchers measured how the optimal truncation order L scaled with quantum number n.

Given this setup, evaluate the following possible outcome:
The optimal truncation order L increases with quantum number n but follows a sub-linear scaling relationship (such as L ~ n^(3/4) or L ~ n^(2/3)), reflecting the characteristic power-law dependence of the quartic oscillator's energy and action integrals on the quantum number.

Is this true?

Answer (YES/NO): NO